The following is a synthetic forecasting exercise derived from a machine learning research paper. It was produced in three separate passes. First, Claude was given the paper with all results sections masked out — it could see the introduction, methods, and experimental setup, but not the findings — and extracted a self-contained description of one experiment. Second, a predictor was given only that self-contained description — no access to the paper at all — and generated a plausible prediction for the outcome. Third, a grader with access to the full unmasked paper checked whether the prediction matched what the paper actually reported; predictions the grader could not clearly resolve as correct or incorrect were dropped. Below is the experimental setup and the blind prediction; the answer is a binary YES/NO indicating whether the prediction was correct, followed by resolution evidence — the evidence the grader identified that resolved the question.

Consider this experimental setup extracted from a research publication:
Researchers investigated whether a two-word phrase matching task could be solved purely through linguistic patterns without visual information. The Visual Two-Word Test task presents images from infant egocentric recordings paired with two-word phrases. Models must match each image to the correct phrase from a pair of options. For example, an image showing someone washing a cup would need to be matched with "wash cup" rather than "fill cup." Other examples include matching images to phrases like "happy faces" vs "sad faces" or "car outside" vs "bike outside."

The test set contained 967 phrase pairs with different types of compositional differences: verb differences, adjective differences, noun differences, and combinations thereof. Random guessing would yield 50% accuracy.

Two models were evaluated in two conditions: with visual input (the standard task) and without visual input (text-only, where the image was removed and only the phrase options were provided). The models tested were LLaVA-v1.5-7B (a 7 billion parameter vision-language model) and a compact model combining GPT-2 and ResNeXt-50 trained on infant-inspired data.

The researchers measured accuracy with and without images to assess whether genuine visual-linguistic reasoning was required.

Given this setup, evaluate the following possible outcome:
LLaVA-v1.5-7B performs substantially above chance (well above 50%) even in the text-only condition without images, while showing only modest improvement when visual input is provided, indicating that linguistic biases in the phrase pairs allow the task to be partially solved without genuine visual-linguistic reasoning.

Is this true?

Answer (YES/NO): NO